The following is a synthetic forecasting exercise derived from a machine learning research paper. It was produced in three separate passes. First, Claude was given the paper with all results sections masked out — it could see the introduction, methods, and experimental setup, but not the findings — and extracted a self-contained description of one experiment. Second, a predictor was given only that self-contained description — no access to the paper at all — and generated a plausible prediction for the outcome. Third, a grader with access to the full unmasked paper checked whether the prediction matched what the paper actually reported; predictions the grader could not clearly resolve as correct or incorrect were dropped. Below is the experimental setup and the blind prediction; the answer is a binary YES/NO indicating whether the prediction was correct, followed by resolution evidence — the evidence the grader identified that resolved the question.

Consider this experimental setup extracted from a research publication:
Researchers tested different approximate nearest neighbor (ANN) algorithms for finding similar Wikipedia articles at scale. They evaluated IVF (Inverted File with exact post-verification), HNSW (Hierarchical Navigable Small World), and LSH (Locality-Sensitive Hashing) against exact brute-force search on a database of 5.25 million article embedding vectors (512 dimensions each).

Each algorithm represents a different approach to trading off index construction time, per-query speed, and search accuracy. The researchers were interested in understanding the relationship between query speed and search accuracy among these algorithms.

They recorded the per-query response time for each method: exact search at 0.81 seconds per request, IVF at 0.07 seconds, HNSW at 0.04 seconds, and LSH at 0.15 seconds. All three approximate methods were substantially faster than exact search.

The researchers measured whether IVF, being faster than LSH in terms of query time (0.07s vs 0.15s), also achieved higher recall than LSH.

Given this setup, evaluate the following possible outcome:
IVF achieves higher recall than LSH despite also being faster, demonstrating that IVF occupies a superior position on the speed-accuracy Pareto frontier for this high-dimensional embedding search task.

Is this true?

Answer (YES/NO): NO